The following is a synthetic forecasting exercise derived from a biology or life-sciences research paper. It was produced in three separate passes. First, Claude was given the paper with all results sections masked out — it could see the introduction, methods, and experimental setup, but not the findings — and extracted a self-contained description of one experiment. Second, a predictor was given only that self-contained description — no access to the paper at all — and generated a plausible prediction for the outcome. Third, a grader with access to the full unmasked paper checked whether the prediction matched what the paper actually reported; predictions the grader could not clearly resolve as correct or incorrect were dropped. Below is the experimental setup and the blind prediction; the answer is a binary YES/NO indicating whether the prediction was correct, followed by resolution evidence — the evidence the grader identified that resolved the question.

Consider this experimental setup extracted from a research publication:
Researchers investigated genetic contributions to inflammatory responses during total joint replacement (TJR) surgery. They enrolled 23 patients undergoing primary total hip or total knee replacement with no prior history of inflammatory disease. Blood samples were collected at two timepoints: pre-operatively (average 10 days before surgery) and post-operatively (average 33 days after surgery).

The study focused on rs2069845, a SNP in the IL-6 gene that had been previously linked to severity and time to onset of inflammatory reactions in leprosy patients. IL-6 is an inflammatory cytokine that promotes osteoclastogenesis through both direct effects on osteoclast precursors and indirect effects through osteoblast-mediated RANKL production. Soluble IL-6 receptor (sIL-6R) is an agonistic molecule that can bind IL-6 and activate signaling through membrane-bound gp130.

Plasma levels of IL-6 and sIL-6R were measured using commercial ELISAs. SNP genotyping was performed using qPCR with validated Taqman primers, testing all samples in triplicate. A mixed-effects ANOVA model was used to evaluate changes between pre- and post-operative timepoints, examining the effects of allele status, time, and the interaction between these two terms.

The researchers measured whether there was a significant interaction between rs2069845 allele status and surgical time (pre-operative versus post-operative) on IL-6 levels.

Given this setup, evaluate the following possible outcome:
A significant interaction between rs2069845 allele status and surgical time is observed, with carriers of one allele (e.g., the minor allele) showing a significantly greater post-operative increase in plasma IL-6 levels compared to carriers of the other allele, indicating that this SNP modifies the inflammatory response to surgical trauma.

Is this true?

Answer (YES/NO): YES